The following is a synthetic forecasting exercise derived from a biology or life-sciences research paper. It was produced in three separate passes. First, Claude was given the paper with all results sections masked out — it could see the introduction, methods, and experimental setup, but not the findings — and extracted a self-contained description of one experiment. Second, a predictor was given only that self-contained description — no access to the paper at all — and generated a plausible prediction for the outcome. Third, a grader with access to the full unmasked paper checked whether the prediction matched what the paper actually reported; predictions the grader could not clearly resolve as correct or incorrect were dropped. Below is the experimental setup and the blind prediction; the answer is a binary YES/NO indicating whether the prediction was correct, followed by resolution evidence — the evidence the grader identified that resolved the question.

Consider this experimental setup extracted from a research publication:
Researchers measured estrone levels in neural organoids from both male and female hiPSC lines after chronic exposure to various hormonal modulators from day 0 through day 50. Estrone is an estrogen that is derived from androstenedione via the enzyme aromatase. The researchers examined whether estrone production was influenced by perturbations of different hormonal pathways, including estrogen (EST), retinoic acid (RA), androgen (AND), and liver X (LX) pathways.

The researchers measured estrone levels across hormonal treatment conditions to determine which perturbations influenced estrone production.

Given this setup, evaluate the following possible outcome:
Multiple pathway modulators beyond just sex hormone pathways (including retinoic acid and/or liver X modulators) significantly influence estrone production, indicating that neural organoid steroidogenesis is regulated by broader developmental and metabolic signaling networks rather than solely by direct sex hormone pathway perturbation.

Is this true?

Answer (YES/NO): YES